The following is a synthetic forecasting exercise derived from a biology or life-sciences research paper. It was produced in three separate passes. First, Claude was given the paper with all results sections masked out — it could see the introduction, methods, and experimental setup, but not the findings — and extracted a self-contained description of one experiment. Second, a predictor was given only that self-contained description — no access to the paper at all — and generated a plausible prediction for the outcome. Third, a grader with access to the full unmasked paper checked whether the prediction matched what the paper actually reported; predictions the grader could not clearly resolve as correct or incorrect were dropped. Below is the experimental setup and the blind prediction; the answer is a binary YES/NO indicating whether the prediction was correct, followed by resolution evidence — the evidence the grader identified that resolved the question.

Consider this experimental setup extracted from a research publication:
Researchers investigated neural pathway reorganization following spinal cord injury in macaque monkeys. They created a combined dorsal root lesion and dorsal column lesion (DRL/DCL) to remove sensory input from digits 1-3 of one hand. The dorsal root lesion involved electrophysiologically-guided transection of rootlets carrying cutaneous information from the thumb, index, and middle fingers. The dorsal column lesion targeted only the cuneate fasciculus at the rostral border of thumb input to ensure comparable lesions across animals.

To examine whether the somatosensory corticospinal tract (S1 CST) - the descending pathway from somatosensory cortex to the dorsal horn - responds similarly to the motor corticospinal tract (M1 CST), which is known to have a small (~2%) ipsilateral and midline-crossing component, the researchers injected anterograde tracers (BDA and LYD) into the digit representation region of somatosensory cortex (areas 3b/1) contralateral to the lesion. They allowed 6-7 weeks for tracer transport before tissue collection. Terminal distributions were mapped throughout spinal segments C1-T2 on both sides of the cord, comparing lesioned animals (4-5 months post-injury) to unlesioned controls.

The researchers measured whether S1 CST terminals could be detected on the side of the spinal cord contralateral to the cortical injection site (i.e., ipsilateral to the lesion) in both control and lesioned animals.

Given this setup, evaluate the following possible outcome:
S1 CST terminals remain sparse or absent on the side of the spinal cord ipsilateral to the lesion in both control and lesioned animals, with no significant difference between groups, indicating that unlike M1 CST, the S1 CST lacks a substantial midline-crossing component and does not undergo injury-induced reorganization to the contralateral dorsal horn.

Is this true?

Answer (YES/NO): NO